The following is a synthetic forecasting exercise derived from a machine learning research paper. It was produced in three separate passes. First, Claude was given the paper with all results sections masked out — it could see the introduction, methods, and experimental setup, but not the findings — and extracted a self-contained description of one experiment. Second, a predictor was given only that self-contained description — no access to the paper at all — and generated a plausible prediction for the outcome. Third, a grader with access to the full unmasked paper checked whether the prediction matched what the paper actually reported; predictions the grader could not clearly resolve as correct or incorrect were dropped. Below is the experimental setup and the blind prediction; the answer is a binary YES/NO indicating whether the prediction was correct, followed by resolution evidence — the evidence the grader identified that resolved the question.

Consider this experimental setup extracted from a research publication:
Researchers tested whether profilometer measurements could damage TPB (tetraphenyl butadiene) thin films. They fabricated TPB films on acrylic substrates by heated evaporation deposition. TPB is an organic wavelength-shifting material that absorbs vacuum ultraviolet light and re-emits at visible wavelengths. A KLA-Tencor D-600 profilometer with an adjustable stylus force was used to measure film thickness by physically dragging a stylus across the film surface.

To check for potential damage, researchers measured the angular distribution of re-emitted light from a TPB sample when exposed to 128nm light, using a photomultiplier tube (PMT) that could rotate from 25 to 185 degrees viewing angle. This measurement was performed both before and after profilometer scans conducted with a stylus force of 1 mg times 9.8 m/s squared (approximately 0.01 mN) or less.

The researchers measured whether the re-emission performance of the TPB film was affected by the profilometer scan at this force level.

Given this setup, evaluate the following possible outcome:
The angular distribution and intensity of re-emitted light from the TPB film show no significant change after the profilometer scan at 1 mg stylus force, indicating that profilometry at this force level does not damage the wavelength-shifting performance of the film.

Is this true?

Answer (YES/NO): YES